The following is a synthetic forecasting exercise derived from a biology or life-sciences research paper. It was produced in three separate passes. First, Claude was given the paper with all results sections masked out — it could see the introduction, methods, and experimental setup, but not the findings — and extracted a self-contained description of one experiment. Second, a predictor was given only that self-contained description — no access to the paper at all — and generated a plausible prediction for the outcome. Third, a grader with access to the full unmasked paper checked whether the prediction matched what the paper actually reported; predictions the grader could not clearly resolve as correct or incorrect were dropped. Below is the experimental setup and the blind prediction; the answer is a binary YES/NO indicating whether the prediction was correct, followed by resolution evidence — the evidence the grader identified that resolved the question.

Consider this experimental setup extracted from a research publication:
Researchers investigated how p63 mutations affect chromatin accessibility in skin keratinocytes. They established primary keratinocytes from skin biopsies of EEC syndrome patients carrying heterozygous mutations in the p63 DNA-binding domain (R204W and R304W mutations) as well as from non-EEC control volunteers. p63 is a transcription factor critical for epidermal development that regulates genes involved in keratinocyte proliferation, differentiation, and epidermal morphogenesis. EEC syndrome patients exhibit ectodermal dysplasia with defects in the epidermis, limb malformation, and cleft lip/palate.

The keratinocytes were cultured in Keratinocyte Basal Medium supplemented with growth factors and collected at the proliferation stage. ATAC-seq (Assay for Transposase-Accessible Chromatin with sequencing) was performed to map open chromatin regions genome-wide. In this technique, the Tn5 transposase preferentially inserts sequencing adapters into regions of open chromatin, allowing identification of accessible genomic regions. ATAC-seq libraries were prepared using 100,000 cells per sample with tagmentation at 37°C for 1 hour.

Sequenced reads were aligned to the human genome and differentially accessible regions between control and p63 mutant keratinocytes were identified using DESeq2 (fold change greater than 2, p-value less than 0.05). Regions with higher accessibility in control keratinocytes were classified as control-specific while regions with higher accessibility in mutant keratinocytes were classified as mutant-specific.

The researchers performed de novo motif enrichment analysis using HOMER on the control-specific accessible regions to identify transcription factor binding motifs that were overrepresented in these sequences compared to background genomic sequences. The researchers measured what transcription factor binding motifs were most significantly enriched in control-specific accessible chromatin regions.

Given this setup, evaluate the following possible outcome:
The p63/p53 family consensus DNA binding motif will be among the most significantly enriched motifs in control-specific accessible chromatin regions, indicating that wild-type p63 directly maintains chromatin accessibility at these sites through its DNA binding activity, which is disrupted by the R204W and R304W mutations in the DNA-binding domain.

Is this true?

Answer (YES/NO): YES